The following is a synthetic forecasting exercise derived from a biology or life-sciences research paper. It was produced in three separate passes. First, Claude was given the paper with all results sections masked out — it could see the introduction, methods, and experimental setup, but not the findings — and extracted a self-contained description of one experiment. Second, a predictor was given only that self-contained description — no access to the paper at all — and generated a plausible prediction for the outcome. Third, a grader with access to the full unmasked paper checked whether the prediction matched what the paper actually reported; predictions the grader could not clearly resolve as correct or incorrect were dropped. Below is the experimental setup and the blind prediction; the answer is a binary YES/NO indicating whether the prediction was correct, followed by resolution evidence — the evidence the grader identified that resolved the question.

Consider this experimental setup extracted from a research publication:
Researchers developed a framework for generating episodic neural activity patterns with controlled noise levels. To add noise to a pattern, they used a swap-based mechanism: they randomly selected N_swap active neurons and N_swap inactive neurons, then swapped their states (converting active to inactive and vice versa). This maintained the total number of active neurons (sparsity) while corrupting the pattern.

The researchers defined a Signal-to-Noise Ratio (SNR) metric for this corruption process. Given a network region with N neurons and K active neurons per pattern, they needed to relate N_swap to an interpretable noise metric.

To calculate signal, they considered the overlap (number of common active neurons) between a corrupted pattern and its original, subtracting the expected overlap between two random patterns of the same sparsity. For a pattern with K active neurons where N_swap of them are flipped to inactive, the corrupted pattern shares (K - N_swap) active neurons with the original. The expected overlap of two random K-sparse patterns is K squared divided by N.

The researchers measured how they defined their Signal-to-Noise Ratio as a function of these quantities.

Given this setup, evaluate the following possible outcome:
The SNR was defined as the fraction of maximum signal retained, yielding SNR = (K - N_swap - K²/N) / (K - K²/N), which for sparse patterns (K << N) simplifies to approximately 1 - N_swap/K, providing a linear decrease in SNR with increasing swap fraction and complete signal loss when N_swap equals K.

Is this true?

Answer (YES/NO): NO